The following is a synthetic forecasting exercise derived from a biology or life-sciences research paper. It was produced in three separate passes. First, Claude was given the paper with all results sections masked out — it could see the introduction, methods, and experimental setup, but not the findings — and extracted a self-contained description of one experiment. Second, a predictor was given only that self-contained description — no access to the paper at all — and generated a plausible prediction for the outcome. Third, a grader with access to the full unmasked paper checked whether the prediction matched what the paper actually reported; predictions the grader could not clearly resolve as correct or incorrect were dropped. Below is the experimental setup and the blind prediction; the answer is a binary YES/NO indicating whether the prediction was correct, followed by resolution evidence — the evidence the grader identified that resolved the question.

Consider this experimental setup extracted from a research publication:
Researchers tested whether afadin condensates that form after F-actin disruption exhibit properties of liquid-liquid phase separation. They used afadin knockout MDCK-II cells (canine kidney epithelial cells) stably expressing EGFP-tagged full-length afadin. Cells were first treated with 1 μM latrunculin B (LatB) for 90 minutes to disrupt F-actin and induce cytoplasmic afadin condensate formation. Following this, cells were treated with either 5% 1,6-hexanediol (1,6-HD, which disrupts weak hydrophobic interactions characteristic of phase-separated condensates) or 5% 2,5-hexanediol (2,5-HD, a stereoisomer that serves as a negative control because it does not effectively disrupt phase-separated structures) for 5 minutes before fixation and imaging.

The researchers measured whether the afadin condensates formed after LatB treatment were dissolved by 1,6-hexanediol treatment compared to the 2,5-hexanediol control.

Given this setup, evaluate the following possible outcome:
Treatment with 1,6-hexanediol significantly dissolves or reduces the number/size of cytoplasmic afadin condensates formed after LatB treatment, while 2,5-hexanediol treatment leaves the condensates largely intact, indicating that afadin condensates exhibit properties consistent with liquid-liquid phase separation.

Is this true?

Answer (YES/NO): YES